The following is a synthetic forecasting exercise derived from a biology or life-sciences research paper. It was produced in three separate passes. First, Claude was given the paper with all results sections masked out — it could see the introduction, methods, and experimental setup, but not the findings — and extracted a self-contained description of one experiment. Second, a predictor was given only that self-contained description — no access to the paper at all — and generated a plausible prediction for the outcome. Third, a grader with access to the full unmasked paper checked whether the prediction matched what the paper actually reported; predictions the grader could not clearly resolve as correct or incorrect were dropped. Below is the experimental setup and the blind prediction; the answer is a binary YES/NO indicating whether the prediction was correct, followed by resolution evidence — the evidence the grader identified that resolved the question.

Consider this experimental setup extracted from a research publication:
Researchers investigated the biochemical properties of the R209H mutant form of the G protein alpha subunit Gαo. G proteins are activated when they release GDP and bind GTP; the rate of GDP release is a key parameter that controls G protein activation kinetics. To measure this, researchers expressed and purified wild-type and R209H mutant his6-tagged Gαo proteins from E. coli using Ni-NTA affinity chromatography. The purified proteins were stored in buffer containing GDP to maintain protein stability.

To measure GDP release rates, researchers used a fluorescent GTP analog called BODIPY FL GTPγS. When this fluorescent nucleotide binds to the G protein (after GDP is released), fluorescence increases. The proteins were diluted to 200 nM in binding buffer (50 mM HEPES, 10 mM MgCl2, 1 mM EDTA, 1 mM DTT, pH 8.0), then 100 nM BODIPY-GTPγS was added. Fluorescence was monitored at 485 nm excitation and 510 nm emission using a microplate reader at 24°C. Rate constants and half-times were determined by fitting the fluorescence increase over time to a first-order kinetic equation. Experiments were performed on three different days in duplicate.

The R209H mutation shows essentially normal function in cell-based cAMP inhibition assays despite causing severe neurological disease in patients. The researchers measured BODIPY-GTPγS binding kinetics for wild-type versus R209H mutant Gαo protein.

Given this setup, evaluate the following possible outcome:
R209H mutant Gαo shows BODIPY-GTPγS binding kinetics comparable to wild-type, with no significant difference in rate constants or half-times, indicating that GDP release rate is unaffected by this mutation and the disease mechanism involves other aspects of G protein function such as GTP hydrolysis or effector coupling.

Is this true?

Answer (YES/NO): NO